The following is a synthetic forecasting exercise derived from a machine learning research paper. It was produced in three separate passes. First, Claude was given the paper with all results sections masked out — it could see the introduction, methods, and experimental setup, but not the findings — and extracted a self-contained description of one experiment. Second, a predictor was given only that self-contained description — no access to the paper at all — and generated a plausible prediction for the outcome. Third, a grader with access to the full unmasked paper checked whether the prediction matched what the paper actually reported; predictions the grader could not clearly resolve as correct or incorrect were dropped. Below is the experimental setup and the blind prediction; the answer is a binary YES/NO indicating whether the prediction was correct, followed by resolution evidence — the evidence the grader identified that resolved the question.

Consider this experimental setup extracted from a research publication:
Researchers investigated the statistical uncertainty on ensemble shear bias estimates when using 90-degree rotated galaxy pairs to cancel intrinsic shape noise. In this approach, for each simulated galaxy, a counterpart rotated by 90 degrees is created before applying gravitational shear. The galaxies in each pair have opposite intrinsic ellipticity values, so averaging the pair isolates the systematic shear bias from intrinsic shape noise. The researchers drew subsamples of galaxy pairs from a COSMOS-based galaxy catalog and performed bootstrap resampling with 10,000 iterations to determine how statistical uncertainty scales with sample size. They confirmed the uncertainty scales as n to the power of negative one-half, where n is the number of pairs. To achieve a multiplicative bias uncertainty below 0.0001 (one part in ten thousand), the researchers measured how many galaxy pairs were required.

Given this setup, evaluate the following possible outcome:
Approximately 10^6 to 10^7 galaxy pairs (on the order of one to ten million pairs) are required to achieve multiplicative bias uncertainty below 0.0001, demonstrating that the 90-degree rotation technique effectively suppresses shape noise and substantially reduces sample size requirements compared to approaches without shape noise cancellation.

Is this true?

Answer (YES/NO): NO